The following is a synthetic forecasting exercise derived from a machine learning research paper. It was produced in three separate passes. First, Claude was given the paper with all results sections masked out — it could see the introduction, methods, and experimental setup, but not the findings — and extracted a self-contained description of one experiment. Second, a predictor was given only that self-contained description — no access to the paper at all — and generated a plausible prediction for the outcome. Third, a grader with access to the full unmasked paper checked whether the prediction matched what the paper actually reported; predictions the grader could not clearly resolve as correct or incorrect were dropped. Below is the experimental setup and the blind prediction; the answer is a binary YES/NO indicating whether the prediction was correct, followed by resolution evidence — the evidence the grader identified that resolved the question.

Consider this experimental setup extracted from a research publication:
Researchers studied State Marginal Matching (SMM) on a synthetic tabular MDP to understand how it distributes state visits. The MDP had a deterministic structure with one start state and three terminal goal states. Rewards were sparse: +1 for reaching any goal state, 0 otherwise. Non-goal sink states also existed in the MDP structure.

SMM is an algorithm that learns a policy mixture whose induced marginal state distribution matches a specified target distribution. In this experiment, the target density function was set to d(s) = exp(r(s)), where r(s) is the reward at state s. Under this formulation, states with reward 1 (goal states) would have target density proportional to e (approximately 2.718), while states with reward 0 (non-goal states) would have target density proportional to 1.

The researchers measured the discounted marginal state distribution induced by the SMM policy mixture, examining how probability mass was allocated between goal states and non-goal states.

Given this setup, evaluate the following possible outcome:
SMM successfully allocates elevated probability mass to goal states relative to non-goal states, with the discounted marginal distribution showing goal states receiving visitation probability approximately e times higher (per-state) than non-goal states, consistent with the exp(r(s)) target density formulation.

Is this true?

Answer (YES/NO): NO